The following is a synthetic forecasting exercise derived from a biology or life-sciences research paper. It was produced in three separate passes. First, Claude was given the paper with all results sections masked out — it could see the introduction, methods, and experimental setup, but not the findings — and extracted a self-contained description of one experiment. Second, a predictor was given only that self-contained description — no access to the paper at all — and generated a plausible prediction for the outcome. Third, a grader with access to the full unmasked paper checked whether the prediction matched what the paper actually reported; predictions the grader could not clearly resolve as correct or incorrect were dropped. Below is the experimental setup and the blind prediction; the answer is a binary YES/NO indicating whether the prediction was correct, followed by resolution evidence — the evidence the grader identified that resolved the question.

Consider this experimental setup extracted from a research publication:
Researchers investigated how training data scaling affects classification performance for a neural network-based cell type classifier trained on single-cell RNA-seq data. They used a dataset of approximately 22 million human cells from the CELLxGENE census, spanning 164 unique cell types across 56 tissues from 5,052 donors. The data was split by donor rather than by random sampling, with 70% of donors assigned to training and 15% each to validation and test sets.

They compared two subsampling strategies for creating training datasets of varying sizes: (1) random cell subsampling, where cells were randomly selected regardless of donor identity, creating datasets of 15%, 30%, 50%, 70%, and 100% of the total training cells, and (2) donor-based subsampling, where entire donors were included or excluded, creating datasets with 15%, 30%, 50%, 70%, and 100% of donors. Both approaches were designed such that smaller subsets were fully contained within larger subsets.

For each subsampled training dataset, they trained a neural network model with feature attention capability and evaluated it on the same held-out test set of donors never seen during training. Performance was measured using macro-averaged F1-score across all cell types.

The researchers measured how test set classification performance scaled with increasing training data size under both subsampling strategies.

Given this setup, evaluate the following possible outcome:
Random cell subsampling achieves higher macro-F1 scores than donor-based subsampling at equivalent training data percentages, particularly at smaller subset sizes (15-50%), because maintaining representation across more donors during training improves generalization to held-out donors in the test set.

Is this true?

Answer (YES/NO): NO